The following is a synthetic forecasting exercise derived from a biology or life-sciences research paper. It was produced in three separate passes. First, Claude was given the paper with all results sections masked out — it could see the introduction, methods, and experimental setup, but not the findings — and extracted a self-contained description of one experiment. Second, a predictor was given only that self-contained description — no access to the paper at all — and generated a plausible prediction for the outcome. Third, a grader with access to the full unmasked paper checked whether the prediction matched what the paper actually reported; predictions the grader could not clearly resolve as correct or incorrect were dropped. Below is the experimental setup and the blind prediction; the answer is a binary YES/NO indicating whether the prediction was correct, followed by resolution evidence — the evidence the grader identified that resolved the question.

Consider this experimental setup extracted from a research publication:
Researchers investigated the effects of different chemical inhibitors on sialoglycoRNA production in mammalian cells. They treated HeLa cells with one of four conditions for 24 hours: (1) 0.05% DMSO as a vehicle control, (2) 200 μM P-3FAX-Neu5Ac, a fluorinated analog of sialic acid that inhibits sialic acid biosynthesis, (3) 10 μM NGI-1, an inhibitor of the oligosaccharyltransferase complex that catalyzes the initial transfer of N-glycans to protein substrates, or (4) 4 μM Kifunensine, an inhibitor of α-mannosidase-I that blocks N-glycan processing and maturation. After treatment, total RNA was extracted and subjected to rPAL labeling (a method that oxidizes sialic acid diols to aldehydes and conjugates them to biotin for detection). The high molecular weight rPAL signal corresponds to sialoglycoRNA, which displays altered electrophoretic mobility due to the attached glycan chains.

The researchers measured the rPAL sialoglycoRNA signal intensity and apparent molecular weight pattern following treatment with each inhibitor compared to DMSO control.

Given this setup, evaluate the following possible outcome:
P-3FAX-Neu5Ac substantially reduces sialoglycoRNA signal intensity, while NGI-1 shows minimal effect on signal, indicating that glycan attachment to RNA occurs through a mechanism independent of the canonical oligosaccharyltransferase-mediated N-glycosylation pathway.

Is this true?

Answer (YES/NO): NO